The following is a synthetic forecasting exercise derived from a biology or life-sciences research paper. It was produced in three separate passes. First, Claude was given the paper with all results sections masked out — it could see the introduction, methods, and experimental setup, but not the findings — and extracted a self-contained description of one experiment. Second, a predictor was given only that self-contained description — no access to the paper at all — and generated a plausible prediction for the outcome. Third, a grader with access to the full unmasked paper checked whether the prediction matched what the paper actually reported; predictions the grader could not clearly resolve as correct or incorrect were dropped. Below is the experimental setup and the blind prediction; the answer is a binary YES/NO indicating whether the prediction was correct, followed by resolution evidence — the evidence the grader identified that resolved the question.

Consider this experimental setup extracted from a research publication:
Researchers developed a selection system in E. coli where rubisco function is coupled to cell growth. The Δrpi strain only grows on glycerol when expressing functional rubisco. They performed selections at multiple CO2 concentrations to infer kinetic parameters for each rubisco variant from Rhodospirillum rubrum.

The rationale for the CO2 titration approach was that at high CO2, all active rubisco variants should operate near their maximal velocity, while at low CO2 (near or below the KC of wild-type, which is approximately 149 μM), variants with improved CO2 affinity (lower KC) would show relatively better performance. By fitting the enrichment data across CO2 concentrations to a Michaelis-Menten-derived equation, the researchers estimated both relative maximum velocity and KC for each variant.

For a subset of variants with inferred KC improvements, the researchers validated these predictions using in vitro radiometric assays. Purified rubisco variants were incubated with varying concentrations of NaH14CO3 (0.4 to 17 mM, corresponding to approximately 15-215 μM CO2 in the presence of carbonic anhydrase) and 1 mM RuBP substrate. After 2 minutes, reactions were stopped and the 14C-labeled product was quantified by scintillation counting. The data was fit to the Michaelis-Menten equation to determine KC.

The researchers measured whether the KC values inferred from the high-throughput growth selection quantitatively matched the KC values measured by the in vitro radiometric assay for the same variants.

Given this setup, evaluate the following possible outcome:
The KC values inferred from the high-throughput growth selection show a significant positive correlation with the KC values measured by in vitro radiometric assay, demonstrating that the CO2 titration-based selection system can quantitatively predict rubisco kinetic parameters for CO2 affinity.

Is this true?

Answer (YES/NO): NO